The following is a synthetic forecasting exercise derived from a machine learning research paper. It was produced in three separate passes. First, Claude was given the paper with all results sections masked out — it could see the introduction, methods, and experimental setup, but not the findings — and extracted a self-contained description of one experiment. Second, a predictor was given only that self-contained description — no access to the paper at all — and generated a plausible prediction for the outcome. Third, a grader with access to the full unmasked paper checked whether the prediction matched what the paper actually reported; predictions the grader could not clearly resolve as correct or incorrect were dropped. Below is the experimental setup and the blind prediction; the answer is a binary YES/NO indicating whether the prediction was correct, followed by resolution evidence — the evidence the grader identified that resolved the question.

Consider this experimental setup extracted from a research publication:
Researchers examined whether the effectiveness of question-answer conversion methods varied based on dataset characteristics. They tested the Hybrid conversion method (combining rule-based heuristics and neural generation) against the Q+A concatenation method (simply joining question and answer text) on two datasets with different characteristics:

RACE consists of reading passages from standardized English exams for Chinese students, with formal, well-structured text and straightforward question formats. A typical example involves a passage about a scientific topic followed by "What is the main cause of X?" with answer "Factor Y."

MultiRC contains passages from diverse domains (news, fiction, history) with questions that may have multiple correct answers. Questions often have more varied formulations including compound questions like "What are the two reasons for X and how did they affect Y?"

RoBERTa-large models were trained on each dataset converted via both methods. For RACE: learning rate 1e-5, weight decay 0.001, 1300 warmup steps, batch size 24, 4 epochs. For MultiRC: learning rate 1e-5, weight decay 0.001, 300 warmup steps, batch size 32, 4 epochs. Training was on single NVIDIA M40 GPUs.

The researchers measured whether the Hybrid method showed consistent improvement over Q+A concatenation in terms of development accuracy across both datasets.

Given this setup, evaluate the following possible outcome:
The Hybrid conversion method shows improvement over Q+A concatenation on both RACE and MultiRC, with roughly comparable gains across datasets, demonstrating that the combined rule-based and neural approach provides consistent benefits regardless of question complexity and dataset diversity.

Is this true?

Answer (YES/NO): NO